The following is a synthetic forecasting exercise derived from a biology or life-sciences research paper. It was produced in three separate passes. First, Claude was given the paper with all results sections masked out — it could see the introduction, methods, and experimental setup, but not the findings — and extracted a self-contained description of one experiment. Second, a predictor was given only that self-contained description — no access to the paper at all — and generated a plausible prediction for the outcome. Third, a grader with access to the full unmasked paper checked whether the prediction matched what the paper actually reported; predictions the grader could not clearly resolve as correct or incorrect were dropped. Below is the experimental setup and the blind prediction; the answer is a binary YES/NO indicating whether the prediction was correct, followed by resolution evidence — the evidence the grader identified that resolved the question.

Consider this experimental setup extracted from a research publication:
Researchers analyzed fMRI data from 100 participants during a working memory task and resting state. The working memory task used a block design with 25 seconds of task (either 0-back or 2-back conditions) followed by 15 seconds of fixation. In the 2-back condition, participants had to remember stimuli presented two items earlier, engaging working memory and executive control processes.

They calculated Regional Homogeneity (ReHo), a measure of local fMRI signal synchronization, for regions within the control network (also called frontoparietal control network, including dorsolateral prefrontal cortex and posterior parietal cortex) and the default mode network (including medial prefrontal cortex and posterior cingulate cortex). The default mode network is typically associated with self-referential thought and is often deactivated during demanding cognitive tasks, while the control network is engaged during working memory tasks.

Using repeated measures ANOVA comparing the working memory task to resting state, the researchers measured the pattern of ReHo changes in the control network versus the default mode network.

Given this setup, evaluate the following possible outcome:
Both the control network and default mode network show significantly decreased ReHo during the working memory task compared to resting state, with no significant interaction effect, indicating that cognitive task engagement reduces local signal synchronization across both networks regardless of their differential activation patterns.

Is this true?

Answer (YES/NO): NO